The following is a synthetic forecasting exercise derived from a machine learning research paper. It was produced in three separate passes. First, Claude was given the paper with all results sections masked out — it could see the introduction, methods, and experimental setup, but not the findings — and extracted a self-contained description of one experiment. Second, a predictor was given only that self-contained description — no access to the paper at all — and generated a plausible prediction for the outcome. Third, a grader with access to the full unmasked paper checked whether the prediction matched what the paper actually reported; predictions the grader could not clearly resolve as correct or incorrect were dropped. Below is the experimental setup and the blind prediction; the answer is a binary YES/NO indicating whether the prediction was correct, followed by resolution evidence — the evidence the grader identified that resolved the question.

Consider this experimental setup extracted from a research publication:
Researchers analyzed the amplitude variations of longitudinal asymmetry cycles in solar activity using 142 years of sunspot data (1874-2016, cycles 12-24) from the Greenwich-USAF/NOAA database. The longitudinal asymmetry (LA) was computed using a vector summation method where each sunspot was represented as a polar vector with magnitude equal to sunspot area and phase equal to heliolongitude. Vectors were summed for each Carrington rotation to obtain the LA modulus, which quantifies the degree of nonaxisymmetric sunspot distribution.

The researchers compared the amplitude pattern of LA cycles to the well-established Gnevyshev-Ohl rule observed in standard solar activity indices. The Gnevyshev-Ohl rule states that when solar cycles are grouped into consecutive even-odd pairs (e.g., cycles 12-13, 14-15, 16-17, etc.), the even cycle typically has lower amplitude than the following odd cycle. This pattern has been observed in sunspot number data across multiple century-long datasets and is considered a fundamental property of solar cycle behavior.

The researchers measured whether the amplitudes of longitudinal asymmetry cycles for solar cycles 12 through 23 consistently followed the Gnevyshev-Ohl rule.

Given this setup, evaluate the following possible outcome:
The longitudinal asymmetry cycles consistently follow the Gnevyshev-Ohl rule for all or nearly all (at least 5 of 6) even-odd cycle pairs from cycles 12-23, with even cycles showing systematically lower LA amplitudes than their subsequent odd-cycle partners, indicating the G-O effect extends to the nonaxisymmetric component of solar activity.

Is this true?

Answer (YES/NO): NO